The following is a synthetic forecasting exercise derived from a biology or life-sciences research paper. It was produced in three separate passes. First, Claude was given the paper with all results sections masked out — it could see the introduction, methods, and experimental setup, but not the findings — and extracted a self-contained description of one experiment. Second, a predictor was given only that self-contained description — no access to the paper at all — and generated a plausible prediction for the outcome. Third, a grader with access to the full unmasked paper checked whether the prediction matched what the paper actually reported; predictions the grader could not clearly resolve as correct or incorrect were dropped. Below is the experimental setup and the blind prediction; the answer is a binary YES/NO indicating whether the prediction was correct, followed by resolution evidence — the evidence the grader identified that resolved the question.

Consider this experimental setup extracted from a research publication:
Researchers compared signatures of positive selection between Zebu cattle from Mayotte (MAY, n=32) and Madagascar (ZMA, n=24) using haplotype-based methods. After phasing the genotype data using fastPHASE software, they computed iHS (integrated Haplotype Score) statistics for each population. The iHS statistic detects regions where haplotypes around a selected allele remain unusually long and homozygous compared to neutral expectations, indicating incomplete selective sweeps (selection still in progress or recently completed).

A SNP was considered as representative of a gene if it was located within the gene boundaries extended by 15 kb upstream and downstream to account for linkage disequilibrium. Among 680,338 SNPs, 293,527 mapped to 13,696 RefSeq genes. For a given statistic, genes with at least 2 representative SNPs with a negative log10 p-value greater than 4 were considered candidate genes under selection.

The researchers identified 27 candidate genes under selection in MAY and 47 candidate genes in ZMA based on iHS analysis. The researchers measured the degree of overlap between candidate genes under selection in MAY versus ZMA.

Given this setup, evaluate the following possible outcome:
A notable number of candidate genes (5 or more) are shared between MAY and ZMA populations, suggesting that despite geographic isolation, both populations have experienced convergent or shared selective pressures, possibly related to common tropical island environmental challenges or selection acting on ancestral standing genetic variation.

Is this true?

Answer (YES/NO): YES